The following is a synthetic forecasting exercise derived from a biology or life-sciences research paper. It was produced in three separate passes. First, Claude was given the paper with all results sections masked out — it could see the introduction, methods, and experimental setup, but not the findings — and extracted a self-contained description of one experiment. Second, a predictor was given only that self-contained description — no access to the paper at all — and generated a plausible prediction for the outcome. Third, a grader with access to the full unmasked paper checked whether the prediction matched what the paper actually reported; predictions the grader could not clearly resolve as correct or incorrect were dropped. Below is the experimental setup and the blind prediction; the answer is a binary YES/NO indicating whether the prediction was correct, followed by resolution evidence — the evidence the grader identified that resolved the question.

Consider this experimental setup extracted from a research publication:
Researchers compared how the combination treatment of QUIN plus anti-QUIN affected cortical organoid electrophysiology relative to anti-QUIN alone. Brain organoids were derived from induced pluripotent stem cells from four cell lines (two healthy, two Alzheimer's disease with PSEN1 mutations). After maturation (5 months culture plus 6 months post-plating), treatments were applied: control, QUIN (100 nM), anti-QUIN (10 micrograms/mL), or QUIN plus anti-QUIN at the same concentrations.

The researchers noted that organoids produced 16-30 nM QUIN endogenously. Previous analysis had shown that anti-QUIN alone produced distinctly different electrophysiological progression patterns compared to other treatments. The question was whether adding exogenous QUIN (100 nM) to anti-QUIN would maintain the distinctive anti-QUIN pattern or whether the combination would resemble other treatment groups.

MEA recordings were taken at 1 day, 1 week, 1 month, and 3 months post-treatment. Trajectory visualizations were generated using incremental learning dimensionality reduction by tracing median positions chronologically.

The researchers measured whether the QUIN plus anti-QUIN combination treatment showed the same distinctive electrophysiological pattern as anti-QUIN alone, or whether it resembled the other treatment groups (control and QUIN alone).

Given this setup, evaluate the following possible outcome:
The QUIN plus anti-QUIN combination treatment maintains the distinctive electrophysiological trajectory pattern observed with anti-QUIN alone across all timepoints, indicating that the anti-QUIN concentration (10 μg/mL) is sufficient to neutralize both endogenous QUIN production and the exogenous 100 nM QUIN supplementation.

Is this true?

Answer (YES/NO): NO